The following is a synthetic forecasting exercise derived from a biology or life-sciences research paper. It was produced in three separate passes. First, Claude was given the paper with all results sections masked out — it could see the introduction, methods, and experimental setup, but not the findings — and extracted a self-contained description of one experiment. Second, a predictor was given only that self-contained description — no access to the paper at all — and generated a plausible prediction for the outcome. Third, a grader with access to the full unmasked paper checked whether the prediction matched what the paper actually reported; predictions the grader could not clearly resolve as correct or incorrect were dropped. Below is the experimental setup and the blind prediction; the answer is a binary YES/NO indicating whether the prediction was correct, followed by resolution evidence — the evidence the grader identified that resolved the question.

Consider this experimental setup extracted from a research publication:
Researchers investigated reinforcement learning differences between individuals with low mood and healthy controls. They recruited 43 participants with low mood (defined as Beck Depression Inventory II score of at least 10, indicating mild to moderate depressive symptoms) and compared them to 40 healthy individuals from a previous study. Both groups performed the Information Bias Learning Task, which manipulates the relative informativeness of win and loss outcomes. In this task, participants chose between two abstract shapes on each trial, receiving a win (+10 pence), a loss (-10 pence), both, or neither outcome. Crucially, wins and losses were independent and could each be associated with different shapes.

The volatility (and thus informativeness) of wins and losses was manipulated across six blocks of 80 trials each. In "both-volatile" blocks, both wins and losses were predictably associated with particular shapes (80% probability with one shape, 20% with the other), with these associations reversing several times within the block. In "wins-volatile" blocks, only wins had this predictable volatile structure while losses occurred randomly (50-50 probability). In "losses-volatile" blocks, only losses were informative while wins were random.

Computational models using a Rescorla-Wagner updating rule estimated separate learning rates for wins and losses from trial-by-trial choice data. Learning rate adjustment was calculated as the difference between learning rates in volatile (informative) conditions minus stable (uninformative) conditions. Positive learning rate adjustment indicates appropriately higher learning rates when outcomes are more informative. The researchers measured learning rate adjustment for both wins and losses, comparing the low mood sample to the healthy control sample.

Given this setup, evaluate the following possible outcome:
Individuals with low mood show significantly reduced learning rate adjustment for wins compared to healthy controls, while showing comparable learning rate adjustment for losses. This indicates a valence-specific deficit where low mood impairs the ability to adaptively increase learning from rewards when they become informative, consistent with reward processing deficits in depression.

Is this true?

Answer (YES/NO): NO